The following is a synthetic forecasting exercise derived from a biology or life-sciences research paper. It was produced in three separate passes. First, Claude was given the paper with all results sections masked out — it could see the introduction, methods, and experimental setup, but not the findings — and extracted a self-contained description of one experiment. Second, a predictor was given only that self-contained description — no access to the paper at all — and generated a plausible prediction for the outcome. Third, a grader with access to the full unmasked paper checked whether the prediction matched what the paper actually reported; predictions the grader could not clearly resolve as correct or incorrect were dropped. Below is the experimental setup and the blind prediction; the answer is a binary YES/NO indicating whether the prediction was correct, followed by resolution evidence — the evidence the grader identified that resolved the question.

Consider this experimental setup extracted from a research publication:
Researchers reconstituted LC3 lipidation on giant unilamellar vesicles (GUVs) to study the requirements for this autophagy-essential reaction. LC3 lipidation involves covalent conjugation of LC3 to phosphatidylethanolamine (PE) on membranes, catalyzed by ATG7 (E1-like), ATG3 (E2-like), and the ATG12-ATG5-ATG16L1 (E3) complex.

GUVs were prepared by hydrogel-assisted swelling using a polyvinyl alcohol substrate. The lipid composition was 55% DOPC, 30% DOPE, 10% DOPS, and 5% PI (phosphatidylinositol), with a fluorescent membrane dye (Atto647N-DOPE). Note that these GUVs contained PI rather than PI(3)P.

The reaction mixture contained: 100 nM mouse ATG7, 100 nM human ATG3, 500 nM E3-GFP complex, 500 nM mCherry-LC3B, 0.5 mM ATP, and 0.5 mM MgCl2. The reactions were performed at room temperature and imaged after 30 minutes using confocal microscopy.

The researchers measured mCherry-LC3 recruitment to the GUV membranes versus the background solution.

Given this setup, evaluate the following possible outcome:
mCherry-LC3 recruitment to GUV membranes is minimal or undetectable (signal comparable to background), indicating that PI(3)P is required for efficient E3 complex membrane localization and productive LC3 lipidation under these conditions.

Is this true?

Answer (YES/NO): YES